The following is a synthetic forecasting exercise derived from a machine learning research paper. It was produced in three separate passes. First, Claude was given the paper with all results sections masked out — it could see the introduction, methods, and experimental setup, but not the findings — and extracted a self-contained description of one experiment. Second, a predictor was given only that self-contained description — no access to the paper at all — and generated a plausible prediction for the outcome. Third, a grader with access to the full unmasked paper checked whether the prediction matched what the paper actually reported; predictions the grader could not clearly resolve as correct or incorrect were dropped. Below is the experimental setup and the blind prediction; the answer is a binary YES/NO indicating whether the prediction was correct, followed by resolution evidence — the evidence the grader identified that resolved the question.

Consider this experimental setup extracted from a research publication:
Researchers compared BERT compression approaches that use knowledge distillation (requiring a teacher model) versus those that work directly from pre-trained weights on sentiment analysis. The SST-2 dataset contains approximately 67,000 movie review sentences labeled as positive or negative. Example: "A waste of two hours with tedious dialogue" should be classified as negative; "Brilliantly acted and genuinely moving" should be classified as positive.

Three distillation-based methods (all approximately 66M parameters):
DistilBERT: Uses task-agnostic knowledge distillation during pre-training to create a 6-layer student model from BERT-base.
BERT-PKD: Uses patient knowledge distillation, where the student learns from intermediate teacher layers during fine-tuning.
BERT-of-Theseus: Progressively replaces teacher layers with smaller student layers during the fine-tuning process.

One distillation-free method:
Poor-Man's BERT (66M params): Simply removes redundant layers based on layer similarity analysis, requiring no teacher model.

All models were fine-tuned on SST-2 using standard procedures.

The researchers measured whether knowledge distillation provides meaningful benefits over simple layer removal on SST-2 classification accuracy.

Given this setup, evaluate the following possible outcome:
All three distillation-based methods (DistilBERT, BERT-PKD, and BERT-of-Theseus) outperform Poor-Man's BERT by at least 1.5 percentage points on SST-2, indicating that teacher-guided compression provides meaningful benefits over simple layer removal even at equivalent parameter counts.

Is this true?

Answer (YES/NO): NO